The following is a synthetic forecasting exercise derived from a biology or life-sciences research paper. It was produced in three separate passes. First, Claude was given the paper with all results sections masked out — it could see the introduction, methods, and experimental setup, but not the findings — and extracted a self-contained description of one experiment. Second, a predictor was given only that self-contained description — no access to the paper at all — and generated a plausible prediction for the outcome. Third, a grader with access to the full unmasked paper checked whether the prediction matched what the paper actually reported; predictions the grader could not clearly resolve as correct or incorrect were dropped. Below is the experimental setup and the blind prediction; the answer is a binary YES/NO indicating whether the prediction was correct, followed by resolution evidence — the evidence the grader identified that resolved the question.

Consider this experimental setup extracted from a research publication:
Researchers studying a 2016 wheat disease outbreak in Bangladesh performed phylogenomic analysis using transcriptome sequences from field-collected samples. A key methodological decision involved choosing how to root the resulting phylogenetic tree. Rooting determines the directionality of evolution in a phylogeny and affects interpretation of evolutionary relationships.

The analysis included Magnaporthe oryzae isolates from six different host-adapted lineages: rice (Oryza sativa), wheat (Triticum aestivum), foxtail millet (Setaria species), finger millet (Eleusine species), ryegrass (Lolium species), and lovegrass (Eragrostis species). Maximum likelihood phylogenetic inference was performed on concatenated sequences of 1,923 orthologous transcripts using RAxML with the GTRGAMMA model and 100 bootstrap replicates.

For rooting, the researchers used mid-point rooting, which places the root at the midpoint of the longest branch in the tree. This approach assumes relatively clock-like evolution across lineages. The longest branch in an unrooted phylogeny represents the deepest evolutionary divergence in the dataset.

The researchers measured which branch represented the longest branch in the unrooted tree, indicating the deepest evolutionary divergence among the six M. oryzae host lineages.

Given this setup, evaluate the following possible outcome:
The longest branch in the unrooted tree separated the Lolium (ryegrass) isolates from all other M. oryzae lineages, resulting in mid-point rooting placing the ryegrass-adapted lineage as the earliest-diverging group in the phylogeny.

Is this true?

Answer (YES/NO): NO